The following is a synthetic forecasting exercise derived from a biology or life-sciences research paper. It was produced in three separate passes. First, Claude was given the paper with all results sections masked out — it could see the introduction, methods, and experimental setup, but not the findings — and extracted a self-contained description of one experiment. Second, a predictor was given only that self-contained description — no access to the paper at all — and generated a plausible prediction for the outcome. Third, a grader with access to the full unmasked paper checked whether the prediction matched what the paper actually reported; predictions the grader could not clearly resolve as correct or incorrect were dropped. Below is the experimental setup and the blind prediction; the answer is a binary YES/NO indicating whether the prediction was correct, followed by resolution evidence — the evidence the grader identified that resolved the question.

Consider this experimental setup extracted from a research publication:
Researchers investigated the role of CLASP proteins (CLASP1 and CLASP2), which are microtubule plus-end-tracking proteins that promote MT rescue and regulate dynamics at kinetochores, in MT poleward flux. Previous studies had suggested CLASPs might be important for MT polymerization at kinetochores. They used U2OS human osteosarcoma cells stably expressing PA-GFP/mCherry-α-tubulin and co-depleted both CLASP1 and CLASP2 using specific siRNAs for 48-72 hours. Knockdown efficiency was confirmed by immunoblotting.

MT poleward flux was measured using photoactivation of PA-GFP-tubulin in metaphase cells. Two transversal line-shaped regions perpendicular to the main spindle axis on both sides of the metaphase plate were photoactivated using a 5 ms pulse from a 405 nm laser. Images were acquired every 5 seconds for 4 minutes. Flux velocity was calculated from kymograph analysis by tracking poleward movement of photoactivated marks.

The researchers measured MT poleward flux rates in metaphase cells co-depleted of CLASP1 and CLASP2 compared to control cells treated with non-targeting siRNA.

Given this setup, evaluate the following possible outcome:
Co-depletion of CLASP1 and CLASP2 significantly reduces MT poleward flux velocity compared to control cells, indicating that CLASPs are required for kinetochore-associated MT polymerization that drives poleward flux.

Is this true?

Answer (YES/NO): NO